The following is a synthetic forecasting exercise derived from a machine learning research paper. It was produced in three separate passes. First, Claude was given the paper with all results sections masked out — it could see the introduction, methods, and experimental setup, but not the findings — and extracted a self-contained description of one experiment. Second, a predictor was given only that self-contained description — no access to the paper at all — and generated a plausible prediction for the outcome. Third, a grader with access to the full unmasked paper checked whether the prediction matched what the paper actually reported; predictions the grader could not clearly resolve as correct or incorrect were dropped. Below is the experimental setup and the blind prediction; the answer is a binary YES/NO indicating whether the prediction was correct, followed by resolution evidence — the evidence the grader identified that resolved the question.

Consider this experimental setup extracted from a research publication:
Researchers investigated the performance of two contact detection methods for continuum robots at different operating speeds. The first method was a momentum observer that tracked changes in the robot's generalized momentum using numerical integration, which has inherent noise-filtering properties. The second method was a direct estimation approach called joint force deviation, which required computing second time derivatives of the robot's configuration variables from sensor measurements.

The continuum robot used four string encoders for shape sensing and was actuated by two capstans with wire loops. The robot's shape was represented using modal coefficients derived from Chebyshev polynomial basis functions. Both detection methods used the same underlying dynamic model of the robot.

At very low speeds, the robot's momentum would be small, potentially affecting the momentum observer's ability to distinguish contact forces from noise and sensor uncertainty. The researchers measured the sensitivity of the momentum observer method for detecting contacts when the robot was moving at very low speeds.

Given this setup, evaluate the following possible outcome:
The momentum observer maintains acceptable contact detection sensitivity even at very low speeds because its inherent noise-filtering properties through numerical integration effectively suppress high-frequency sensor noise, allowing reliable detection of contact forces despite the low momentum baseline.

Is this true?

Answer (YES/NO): NO